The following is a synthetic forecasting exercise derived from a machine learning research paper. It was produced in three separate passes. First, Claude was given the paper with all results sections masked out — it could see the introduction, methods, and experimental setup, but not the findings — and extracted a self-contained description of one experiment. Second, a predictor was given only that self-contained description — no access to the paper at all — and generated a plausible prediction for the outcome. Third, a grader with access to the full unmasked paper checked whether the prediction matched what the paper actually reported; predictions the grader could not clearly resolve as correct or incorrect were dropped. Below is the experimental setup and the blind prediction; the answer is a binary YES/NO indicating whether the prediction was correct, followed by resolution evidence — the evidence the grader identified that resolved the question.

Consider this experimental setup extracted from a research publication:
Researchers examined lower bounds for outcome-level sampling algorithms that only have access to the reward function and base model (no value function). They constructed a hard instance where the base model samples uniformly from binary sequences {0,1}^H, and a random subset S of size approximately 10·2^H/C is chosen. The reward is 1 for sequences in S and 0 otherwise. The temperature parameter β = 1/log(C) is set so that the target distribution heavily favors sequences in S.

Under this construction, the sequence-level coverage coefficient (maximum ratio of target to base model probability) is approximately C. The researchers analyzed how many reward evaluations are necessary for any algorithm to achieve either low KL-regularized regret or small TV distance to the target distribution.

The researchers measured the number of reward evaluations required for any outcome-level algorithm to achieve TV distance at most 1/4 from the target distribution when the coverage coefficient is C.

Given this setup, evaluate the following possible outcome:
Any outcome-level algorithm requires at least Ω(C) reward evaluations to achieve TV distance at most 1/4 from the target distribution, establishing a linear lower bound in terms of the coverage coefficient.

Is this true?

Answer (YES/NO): YES